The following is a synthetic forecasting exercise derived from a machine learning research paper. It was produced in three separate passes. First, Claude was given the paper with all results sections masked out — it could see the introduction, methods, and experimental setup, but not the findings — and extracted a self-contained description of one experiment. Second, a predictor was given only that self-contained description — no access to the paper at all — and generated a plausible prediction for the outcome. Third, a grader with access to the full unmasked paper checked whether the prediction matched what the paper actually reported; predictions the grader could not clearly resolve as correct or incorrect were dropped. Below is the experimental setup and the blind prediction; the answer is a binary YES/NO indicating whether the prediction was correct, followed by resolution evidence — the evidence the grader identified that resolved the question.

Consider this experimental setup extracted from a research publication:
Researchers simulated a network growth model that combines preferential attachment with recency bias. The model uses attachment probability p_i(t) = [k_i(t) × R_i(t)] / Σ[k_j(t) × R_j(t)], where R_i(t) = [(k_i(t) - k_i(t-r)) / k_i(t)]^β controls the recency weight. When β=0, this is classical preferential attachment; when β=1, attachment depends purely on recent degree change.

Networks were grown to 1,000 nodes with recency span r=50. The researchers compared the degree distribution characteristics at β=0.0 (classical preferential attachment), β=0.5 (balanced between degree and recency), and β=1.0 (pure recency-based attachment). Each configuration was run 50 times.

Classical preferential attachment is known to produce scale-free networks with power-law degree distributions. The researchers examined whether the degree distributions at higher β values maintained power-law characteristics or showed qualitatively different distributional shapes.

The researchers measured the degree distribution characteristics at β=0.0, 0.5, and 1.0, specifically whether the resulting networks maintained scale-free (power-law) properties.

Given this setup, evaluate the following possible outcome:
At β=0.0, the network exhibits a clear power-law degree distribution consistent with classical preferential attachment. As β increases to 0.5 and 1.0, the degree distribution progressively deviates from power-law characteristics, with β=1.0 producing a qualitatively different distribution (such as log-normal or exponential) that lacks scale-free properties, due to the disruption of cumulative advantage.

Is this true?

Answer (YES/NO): YES